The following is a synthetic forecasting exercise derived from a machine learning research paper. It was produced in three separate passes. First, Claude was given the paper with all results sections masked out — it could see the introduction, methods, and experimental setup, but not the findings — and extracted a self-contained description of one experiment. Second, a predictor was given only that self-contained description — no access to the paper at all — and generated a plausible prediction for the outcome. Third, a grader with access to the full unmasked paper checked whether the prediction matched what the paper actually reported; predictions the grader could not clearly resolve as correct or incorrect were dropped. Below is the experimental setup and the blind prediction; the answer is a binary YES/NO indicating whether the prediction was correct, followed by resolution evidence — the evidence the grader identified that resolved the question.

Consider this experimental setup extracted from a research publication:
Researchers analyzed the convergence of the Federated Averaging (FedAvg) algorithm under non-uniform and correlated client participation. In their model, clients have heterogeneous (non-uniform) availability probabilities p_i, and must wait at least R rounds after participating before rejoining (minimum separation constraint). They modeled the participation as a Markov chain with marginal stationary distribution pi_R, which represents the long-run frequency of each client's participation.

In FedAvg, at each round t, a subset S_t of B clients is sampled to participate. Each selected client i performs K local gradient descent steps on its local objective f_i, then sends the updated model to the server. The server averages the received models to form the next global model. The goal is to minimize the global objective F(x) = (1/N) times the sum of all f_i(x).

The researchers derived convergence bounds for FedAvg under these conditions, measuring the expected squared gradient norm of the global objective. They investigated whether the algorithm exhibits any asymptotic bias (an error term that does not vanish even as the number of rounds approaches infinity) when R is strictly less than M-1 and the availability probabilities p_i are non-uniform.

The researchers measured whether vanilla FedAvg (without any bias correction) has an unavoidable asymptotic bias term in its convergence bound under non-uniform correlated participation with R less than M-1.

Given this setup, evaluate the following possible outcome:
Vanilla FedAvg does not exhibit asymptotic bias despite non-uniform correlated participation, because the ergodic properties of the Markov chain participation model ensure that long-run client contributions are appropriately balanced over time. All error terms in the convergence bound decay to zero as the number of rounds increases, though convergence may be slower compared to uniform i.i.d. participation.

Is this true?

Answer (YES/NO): NO